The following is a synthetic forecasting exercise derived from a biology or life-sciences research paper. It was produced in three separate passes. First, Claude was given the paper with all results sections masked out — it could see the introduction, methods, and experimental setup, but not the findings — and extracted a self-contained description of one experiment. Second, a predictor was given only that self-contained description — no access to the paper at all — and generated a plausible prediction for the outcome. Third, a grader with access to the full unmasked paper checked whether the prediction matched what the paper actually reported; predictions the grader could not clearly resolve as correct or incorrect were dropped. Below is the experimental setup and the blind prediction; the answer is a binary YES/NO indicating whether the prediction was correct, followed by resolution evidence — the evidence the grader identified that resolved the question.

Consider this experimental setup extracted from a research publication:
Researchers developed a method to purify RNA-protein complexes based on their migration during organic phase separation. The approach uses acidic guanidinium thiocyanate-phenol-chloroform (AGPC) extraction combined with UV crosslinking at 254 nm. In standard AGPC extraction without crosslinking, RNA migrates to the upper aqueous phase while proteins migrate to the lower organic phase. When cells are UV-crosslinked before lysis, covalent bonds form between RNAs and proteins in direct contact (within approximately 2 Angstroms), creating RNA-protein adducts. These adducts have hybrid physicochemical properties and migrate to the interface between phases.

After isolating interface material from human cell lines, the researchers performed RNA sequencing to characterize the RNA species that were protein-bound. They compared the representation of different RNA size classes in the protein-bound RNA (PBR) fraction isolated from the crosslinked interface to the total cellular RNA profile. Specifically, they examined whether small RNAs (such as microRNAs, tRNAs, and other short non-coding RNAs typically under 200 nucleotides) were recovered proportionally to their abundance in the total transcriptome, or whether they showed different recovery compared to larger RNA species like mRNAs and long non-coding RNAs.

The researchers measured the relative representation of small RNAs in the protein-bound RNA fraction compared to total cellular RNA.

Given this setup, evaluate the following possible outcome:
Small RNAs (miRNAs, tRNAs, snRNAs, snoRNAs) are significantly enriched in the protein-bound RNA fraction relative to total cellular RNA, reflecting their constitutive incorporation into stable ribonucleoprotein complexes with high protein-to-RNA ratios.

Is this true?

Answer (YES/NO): NO